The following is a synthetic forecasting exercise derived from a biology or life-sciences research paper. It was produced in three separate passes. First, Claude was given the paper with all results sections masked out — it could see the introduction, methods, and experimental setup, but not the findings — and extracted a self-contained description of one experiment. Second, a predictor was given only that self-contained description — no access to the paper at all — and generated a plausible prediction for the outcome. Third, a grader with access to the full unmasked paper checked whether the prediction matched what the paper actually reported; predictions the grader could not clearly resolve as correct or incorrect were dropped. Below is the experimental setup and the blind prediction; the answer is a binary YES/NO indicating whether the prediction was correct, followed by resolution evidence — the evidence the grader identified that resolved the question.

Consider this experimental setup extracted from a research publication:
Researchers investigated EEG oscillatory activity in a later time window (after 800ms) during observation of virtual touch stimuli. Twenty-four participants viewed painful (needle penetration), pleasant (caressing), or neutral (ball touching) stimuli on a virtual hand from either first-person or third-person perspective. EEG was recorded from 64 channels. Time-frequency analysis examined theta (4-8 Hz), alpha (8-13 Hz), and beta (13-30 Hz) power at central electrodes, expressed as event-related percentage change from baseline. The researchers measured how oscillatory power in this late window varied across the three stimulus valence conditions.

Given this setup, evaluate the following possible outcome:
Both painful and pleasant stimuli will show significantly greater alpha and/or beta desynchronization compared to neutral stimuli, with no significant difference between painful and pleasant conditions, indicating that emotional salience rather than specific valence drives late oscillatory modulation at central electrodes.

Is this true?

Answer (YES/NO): NO